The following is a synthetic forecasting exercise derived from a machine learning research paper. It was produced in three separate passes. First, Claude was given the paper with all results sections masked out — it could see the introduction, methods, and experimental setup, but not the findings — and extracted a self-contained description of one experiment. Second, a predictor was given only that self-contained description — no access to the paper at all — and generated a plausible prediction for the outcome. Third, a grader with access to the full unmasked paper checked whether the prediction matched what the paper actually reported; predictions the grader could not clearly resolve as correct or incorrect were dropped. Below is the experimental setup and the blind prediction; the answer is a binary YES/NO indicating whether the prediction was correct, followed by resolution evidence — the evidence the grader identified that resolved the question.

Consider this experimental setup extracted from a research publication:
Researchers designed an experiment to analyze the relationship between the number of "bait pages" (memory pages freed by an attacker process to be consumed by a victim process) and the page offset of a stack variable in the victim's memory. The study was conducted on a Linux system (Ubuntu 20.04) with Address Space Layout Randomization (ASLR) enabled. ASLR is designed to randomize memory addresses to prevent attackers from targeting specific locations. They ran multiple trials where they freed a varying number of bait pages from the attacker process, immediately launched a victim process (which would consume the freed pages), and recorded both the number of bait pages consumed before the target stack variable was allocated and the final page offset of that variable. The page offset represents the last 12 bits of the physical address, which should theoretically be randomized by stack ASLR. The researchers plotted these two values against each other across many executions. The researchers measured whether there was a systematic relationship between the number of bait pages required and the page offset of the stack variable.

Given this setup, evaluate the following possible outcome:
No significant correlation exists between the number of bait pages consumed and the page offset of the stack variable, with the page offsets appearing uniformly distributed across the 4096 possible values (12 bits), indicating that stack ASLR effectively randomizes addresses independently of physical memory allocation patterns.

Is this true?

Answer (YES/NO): NO